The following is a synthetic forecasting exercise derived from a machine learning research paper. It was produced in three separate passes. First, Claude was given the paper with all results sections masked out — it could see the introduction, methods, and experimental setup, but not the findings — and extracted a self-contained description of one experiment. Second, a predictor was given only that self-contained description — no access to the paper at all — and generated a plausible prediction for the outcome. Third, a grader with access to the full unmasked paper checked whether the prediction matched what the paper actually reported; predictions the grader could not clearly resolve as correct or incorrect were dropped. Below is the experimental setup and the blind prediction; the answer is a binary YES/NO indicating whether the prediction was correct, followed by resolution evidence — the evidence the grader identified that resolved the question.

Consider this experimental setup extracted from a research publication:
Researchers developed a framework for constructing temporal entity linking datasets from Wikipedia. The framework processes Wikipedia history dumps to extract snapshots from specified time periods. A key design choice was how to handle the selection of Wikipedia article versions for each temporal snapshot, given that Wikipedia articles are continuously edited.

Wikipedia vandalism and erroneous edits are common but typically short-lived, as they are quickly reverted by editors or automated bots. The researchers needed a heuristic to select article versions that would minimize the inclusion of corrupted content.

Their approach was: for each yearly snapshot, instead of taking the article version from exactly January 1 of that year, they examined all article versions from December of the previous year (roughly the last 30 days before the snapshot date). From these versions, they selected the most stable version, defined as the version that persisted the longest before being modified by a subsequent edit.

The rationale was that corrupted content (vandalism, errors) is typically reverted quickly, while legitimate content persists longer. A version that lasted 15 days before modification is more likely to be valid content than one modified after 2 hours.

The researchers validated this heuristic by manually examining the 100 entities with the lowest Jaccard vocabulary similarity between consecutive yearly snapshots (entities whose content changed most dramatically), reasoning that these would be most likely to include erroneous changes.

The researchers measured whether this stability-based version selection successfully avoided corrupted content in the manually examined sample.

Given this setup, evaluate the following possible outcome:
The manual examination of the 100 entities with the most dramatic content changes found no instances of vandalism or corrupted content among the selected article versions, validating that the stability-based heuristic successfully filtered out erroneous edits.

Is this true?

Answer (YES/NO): YES